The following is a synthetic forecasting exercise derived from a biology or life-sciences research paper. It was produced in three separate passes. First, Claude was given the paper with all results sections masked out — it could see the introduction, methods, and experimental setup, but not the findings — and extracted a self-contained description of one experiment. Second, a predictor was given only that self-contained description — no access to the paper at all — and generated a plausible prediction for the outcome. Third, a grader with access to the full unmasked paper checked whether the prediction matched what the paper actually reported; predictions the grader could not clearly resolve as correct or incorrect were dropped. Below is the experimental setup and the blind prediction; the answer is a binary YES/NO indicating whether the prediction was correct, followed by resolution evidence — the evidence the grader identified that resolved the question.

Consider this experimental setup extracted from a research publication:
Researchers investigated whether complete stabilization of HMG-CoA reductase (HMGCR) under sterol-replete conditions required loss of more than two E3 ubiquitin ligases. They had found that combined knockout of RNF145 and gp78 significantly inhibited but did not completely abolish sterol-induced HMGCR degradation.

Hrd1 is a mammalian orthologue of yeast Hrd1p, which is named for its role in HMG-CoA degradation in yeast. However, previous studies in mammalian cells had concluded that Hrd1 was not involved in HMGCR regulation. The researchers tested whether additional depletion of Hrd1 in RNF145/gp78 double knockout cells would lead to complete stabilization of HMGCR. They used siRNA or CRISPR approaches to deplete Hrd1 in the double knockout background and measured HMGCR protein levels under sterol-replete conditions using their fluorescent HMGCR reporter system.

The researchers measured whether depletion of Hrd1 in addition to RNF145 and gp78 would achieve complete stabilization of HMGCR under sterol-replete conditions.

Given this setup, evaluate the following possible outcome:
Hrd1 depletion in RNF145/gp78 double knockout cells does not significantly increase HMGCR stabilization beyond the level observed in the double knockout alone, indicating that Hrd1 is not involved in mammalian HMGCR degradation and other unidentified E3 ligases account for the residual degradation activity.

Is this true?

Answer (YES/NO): NO